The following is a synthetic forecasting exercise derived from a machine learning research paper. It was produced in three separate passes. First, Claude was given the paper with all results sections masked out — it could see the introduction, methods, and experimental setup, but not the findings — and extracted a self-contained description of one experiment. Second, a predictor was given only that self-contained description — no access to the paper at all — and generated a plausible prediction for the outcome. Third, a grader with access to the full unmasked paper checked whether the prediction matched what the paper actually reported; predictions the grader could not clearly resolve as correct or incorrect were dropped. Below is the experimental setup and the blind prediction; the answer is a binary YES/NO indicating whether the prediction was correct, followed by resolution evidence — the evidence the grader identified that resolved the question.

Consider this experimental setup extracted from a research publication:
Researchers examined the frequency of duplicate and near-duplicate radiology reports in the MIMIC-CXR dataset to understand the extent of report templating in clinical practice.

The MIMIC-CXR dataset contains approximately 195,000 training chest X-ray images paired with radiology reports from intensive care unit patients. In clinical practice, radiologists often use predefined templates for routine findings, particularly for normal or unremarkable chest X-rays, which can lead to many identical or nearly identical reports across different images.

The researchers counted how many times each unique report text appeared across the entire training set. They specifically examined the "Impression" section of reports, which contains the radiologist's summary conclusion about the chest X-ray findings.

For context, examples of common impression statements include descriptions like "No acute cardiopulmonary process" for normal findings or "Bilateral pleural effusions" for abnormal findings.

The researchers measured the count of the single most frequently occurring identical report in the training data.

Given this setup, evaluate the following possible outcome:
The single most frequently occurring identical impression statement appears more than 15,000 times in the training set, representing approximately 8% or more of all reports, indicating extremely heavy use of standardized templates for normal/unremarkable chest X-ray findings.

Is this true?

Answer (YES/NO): YES